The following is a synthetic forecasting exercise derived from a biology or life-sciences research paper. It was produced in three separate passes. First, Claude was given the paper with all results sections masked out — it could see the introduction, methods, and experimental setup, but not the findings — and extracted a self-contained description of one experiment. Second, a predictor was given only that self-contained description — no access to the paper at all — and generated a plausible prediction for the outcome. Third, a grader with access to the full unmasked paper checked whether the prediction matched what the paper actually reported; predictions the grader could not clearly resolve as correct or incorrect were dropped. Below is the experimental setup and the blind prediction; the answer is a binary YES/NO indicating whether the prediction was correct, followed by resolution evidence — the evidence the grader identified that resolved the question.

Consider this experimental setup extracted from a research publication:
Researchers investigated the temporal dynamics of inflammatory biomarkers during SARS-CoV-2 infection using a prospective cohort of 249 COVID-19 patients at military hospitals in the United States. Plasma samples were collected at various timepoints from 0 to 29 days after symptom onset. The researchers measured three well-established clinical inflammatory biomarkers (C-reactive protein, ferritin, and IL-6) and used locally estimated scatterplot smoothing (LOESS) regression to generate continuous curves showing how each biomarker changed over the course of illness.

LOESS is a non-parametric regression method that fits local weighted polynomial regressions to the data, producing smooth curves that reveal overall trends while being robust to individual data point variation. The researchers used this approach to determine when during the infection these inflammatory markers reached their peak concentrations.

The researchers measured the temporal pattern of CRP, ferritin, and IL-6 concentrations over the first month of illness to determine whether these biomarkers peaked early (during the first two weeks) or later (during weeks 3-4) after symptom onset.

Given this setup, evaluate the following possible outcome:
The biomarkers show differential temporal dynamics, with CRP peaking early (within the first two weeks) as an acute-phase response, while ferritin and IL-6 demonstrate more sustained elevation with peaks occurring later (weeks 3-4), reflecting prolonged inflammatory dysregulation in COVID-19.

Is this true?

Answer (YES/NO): NO